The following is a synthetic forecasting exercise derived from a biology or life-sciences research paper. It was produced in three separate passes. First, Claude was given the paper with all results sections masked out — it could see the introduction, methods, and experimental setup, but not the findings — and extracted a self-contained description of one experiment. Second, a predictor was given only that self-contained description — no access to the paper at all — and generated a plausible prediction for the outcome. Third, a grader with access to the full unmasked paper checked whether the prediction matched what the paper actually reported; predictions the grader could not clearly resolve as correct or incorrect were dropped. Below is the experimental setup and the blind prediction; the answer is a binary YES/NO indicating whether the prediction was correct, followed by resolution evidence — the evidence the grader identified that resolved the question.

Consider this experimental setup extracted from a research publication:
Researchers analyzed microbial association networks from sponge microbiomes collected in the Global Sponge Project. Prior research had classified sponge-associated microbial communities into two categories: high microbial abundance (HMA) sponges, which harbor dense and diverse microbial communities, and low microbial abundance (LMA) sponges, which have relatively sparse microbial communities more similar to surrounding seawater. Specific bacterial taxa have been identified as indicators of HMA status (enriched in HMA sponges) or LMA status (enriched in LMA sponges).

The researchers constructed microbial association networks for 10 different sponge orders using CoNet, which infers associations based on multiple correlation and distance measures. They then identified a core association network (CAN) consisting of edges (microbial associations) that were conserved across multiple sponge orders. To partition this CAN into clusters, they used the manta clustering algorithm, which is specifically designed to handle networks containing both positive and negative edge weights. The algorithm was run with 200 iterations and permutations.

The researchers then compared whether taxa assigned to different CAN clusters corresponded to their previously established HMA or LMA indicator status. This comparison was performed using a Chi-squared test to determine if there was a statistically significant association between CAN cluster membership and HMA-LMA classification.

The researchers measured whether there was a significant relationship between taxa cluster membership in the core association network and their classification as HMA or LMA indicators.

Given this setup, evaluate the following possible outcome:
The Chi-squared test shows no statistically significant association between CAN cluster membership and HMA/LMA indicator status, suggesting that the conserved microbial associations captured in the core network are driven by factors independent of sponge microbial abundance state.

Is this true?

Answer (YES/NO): NO